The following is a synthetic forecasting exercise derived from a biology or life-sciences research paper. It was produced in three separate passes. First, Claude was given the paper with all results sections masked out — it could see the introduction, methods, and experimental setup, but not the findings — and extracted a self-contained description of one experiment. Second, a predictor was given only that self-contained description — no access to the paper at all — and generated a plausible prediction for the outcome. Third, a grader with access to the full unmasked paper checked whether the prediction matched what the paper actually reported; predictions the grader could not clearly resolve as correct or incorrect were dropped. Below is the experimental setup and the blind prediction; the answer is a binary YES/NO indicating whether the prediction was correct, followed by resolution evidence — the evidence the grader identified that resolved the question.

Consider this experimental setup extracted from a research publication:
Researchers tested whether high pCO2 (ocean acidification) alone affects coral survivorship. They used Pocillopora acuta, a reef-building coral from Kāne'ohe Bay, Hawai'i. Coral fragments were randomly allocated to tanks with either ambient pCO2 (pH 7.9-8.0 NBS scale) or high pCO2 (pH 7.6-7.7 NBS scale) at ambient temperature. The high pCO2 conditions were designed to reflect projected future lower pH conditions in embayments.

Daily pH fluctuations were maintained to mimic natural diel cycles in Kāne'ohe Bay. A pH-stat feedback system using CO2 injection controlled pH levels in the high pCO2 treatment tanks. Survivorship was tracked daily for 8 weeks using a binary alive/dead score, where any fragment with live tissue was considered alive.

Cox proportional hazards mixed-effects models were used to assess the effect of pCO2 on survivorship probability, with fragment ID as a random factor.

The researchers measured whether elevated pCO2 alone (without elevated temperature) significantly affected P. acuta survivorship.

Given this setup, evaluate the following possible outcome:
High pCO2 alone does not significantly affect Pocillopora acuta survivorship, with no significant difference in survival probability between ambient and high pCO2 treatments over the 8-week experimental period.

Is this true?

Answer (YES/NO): NO